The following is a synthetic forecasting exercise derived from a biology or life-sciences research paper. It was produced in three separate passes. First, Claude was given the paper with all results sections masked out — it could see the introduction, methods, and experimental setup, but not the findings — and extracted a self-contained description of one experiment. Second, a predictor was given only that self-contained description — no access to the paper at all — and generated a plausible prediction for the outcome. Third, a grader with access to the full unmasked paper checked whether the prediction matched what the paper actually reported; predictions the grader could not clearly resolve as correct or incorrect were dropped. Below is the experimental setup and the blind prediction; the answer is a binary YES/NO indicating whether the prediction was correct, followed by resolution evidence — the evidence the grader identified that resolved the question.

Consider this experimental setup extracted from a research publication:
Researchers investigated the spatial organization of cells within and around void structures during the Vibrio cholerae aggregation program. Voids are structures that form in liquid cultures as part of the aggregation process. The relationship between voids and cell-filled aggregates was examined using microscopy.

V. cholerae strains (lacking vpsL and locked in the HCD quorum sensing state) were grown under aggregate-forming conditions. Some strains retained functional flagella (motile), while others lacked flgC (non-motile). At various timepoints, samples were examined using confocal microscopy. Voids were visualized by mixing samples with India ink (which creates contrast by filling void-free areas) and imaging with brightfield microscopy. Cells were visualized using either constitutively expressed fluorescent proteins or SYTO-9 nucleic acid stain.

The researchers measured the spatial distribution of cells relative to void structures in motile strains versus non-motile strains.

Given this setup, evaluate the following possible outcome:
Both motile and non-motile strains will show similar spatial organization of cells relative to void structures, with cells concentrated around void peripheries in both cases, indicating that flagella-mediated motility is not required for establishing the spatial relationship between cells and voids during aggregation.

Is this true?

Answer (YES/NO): NO